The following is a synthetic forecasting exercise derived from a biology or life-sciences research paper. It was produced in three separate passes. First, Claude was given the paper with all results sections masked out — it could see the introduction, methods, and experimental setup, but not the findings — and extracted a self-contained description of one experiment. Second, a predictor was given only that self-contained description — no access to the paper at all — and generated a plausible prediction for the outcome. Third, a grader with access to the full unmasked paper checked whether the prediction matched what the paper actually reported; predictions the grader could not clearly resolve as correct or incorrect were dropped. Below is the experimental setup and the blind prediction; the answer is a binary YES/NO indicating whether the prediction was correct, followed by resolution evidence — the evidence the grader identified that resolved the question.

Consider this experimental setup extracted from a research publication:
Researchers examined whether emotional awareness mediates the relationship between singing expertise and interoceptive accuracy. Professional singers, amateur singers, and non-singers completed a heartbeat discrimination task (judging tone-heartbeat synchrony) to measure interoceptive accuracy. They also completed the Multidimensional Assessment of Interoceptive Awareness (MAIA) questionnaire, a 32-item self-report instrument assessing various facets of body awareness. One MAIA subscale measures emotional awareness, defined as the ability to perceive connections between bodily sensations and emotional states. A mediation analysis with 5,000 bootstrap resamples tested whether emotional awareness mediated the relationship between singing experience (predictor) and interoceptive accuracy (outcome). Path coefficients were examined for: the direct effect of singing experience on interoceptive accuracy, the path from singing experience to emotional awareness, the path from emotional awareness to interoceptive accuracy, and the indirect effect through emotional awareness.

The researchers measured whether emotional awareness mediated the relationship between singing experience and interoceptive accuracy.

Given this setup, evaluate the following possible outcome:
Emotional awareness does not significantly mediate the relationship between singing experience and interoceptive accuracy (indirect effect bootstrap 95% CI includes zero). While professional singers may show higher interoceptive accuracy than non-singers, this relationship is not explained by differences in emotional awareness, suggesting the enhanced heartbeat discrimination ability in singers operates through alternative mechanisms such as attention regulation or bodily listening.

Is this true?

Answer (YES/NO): NO